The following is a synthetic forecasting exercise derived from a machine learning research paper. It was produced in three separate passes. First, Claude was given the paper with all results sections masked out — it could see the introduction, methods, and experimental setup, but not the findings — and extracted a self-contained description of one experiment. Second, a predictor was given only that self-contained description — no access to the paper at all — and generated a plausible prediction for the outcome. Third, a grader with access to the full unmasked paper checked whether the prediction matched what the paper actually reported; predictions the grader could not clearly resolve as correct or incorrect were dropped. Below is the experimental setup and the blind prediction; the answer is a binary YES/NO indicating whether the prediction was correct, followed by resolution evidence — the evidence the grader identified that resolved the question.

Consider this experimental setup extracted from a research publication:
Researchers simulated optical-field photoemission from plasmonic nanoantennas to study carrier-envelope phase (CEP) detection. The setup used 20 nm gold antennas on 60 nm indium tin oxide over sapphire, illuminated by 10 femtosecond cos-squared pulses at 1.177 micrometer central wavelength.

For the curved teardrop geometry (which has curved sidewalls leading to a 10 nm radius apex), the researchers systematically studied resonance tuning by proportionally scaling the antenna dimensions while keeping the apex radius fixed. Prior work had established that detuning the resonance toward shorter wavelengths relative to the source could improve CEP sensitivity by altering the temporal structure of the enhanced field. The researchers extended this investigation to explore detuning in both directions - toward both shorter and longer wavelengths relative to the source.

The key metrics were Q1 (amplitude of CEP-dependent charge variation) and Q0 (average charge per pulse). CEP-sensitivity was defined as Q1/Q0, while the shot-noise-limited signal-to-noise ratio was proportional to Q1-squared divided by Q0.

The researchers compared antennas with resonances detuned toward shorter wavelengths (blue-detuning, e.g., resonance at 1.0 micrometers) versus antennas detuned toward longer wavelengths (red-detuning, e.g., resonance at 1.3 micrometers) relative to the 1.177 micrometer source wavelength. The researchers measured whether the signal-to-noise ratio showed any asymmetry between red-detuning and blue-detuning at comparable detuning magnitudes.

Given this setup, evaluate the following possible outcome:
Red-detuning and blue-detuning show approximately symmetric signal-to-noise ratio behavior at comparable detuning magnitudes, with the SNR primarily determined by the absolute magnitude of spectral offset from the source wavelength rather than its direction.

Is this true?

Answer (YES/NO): NO